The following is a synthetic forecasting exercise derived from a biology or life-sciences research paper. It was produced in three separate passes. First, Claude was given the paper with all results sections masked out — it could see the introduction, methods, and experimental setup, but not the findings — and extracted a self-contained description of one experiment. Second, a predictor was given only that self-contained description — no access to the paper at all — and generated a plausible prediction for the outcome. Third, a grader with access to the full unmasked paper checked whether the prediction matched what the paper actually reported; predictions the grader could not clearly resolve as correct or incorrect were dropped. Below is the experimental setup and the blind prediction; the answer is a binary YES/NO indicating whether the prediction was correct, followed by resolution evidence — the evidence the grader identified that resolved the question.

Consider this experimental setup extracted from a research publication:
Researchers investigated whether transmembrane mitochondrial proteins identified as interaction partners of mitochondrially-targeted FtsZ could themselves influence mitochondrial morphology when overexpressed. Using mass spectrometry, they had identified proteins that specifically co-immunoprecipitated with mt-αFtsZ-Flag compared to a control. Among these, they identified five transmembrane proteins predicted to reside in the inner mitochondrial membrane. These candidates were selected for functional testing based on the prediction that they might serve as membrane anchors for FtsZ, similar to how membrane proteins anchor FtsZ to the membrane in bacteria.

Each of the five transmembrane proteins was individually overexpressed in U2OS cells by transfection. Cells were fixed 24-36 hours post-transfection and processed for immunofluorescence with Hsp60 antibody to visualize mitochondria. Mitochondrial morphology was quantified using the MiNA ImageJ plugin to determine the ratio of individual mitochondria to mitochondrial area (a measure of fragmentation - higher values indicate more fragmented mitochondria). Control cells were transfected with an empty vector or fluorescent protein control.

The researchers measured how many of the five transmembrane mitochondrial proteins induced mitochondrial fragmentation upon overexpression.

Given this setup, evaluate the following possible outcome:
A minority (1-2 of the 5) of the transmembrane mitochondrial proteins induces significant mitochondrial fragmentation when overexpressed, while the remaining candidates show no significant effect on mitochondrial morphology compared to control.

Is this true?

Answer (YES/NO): NO